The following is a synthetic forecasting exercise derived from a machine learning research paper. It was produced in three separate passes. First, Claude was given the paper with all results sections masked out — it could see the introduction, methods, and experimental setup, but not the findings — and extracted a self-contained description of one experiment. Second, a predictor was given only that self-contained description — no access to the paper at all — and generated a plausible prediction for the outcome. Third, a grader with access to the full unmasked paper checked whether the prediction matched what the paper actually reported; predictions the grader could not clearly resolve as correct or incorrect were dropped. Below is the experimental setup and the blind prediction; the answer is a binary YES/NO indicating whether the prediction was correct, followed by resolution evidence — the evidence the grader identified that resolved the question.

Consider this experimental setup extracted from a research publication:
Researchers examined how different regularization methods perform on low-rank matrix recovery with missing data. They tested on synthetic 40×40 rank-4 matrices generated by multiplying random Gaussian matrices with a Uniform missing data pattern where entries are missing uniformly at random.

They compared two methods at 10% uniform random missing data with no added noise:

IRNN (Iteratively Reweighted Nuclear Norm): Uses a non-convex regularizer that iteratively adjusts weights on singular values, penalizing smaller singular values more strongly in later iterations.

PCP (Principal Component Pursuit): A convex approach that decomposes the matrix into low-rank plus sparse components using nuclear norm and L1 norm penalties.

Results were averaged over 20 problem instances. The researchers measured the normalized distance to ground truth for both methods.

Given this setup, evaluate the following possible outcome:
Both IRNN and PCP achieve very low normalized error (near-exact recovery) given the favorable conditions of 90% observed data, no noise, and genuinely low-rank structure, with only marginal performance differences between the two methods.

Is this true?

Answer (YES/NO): NO